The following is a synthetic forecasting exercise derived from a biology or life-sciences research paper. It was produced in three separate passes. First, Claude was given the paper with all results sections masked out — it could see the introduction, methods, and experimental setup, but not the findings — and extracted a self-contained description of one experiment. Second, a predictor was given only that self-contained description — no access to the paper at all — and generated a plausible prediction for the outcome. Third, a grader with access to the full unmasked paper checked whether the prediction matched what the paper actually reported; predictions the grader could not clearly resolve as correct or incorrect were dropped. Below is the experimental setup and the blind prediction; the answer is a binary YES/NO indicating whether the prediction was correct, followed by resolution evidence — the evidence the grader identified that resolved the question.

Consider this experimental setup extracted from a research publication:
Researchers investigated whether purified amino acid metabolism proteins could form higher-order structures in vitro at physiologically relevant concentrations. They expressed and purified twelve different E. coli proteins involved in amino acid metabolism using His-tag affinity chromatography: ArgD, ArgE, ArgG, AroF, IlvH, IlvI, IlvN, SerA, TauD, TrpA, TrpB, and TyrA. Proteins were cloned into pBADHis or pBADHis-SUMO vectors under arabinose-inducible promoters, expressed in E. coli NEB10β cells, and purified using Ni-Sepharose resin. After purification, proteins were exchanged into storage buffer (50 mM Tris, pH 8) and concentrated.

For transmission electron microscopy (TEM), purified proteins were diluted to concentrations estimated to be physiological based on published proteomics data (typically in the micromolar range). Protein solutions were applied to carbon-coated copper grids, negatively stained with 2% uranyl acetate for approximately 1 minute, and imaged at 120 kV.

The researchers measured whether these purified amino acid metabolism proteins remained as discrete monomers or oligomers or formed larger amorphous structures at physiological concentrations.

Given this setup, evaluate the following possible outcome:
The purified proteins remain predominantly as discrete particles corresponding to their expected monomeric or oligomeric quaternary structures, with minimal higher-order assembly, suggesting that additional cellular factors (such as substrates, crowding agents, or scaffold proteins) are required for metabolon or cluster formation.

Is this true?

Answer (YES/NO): NO